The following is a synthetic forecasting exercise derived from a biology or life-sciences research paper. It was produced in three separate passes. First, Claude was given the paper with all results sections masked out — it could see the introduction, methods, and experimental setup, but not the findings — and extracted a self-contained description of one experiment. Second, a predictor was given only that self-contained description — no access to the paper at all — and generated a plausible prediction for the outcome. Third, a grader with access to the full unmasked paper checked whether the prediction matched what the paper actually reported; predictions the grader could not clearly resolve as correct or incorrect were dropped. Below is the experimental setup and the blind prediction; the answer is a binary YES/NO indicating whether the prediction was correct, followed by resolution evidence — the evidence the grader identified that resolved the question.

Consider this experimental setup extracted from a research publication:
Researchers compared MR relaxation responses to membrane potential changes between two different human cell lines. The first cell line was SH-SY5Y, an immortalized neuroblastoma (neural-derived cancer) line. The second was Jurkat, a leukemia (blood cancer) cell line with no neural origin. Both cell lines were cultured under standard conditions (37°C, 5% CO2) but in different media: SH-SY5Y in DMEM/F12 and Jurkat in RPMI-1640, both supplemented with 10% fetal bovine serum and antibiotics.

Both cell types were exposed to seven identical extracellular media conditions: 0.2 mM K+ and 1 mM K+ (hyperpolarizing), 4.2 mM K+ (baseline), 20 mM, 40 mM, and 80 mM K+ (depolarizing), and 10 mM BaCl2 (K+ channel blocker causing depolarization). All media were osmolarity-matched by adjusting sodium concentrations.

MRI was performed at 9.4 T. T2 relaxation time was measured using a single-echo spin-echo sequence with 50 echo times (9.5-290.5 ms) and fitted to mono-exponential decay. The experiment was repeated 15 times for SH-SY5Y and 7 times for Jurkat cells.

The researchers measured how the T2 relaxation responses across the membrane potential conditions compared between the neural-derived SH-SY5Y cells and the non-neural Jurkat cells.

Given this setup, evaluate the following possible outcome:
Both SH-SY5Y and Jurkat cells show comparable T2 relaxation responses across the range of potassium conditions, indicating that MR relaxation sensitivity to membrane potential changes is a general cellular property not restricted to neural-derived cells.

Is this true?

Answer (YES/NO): YES